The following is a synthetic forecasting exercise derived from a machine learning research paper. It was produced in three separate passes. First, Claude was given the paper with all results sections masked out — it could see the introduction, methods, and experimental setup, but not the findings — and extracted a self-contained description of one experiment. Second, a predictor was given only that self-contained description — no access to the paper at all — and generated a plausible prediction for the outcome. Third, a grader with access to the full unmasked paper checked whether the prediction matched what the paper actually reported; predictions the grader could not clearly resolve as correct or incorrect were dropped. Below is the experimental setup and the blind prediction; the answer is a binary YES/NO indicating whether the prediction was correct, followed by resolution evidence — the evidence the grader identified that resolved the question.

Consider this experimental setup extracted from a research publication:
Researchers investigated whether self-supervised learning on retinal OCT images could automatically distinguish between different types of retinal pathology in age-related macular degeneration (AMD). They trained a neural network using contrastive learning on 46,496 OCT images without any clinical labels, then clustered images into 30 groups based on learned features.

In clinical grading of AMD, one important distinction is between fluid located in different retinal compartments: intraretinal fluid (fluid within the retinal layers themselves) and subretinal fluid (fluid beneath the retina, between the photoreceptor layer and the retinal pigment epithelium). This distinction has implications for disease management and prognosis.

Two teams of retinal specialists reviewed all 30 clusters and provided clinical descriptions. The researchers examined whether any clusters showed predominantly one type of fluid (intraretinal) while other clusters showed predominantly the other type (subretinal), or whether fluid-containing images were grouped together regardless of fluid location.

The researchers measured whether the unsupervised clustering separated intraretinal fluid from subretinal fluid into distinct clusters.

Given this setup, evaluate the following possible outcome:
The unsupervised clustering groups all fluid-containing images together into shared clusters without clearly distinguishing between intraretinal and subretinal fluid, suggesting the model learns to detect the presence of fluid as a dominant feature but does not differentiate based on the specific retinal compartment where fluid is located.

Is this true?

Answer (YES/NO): NO